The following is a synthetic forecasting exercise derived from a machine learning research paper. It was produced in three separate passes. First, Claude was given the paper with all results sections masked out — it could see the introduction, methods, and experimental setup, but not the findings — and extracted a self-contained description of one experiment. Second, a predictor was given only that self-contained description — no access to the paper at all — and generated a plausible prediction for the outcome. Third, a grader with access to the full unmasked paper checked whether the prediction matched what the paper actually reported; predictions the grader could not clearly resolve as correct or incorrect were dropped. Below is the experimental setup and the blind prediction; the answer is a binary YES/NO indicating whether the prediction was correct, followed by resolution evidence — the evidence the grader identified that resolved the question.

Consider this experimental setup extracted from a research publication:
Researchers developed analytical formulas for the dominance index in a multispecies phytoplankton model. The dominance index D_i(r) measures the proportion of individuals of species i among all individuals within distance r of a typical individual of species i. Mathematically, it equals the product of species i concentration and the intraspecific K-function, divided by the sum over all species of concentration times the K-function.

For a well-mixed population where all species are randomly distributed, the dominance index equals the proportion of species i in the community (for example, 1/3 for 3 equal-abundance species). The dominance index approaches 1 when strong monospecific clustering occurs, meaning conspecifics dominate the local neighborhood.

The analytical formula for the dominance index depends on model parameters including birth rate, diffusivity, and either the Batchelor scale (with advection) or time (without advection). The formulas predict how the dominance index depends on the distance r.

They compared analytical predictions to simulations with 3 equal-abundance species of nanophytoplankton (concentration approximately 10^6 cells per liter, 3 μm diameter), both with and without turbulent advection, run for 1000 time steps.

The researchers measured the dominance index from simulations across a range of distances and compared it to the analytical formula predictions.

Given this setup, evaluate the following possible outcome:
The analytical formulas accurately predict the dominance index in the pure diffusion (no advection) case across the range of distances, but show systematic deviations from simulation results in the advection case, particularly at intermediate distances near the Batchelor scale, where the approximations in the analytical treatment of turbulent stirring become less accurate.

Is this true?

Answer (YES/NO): NO